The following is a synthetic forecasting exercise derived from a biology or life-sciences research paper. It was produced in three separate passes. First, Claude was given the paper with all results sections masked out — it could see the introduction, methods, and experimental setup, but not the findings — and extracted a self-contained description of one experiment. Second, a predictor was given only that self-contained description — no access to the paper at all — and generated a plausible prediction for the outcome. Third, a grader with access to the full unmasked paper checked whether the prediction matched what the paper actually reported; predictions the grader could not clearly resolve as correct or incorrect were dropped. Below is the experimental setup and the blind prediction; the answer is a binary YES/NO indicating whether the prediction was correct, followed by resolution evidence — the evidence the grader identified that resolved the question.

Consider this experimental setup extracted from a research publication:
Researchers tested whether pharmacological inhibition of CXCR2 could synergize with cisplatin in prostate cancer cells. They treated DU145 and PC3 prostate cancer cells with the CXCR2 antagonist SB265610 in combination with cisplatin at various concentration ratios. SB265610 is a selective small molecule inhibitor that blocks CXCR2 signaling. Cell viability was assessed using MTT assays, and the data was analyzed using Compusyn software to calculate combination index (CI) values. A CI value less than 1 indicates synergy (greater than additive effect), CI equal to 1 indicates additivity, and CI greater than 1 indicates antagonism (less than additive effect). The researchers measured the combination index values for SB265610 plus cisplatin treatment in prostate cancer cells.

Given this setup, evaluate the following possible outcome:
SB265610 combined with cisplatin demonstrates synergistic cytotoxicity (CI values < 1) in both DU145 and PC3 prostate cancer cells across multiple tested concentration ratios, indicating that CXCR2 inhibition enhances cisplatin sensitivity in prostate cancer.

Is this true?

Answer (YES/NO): NO